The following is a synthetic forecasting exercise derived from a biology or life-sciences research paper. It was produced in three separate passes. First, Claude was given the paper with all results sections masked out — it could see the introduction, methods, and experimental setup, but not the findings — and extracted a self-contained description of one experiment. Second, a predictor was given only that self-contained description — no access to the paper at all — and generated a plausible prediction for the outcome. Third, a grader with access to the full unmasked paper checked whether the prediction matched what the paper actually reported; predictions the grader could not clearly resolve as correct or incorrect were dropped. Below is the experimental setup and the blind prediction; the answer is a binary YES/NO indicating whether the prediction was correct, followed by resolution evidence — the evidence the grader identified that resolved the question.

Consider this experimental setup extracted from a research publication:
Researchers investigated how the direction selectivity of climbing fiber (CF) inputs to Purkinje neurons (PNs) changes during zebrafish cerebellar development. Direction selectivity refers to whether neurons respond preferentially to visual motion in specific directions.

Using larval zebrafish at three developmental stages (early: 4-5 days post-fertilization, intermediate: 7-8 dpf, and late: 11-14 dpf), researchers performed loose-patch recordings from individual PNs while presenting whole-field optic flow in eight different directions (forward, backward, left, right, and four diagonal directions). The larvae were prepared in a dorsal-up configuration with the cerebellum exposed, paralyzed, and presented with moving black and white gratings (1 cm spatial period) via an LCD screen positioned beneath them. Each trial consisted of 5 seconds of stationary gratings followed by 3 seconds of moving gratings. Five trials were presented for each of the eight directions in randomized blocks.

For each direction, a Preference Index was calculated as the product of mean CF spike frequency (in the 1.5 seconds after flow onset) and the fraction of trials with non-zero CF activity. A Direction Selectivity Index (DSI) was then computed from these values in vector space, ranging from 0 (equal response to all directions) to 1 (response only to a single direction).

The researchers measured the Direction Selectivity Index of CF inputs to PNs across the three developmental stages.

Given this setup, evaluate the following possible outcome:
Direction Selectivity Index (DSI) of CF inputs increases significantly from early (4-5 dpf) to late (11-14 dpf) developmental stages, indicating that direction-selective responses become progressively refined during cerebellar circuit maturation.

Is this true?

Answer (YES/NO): YES